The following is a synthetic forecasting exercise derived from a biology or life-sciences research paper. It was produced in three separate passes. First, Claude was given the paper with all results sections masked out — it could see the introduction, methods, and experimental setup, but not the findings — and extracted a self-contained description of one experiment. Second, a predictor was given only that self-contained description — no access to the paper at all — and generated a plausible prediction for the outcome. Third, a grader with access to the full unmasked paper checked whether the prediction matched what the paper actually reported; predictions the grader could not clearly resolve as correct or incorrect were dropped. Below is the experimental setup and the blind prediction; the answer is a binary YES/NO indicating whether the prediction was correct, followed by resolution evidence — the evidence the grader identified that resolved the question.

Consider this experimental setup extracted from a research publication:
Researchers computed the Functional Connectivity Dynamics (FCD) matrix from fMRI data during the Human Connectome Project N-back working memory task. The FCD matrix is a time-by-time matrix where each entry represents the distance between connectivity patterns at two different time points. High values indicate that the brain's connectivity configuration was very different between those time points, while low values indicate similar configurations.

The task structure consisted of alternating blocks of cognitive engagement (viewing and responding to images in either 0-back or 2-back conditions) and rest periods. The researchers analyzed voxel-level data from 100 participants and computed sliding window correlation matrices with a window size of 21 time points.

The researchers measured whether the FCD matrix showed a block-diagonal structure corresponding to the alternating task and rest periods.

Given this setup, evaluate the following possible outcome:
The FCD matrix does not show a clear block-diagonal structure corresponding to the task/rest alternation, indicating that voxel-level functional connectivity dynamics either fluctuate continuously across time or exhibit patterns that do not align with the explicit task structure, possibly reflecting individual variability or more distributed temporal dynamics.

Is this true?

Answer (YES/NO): NO